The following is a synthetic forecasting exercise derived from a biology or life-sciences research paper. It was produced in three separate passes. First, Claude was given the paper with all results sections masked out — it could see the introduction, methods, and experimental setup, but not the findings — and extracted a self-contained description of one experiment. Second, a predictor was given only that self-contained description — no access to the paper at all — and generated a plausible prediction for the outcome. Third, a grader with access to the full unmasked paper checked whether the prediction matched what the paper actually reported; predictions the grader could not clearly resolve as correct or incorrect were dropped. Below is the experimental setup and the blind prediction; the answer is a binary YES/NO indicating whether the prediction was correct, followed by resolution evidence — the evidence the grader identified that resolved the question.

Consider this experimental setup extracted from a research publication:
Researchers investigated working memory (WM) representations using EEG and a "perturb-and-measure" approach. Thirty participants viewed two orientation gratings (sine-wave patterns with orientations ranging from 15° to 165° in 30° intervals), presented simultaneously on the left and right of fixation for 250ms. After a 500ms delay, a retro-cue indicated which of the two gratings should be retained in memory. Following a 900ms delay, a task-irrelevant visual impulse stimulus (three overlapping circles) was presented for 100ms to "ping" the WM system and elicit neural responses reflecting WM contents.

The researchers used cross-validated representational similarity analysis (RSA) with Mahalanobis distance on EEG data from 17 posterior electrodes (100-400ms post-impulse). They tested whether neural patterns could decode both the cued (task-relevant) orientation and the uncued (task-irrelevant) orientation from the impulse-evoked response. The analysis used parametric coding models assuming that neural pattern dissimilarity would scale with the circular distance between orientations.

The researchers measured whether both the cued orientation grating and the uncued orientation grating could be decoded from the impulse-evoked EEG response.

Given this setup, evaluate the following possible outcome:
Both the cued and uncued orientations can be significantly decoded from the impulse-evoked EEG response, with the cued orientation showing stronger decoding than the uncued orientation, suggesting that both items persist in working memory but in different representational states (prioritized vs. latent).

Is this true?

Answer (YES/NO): NO